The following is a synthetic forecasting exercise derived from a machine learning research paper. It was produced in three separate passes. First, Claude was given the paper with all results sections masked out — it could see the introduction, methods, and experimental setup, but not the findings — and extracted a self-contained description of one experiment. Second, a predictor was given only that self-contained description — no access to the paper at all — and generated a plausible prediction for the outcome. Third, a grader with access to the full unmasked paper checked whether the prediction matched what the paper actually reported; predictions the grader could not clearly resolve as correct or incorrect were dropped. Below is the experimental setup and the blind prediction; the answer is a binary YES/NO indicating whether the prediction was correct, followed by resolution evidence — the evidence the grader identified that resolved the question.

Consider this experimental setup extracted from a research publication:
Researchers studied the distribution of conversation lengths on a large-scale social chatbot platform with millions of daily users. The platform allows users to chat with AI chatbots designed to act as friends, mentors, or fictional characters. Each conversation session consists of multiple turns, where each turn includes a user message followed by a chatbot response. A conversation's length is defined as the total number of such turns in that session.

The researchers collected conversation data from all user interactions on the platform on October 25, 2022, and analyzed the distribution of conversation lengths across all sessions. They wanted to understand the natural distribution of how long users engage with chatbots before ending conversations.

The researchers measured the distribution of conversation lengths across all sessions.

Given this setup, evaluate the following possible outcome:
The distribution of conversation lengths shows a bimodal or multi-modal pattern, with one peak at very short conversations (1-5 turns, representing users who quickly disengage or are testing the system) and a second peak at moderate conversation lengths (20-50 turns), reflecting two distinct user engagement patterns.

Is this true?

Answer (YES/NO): NO